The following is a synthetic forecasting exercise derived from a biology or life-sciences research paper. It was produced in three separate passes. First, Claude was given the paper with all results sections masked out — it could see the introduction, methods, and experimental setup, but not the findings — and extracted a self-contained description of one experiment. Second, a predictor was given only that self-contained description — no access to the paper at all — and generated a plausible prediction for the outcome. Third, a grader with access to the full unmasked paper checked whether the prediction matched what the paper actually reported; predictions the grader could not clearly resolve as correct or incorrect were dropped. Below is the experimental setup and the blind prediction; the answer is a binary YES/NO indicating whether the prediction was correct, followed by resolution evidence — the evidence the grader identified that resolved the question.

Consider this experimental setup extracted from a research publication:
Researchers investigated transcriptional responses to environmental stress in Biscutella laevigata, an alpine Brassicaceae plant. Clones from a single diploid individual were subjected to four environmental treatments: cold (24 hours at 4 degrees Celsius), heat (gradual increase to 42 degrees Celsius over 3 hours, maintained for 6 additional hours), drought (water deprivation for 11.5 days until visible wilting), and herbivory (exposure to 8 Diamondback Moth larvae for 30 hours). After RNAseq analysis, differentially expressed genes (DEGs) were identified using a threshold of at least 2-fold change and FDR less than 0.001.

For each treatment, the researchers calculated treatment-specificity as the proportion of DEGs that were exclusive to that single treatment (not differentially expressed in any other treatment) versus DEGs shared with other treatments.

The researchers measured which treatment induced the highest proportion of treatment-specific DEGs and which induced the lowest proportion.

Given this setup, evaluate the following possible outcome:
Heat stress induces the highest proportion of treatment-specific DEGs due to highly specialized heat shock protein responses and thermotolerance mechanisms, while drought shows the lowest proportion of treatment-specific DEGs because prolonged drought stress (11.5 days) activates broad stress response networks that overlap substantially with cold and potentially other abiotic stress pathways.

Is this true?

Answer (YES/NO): NO